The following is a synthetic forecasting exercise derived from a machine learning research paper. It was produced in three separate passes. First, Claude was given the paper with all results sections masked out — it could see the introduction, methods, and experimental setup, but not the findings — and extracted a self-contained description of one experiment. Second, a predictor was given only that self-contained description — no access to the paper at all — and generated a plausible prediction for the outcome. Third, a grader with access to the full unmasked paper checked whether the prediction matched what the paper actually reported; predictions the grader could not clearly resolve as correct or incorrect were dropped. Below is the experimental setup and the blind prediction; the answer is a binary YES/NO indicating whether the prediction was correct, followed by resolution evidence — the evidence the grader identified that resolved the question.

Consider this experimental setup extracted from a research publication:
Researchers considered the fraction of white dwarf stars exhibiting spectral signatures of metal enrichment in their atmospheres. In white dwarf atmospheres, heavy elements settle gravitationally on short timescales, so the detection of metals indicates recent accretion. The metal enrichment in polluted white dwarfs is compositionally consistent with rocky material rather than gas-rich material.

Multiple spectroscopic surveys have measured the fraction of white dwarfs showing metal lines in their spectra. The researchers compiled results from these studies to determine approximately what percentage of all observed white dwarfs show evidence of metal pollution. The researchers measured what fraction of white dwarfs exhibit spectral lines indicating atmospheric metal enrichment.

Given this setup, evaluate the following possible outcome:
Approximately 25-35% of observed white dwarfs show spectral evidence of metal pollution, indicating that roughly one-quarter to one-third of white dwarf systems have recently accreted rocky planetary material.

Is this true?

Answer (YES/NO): NO